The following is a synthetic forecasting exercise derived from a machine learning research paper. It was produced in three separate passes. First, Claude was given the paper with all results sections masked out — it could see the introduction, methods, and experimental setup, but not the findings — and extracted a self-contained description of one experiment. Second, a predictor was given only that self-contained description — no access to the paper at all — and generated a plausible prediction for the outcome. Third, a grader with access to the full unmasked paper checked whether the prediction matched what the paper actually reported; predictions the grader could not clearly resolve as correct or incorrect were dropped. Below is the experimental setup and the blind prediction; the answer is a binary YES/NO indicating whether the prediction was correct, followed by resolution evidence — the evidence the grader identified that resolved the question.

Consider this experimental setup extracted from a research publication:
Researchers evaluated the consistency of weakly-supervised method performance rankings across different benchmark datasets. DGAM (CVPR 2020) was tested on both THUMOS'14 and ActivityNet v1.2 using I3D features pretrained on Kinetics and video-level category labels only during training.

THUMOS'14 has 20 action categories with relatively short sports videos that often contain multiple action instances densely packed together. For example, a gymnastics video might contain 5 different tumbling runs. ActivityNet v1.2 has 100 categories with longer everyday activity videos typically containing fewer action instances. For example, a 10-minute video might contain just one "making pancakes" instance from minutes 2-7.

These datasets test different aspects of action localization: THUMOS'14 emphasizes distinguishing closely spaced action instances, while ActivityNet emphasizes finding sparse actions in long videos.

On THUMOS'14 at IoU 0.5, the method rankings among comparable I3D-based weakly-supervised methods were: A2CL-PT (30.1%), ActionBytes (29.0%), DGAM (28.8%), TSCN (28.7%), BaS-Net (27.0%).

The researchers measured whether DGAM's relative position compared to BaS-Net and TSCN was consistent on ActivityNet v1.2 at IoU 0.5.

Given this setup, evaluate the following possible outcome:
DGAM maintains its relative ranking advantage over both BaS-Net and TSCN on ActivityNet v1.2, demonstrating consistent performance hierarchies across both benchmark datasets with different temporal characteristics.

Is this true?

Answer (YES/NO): YES